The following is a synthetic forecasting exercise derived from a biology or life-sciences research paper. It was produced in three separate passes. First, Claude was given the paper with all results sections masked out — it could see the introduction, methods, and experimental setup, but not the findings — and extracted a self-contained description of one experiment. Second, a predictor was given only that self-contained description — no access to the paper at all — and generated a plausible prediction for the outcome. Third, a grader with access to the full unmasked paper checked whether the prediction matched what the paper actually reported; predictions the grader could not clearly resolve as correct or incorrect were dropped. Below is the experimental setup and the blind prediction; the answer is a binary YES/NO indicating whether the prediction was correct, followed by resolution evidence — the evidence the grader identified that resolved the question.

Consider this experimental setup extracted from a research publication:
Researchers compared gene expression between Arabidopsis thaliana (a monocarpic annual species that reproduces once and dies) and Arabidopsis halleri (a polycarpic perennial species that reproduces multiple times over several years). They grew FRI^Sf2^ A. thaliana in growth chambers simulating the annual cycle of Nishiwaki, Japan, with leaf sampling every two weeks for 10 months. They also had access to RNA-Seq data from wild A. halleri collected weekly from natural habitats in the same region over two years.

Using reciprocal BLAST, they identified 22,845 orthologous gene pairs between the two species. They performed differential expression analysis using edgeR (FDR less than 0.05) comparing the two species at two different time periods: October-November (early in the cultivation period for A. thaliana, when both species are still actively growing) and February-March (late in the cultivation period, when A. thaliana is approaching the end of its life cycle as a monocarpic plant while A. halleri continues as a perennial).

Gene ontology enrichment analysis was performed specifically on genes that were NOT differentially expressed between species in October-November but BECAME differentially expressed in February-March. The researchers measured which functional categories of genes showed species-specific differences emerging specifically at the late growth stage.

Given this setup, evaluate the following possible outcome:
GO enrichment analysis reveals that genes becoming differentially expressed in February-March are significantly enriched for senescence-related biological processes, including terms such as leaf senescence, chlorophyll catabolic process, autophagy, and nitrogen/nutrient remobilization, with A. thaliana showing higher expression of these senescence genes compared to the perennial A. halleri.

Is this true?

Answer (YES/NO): YES